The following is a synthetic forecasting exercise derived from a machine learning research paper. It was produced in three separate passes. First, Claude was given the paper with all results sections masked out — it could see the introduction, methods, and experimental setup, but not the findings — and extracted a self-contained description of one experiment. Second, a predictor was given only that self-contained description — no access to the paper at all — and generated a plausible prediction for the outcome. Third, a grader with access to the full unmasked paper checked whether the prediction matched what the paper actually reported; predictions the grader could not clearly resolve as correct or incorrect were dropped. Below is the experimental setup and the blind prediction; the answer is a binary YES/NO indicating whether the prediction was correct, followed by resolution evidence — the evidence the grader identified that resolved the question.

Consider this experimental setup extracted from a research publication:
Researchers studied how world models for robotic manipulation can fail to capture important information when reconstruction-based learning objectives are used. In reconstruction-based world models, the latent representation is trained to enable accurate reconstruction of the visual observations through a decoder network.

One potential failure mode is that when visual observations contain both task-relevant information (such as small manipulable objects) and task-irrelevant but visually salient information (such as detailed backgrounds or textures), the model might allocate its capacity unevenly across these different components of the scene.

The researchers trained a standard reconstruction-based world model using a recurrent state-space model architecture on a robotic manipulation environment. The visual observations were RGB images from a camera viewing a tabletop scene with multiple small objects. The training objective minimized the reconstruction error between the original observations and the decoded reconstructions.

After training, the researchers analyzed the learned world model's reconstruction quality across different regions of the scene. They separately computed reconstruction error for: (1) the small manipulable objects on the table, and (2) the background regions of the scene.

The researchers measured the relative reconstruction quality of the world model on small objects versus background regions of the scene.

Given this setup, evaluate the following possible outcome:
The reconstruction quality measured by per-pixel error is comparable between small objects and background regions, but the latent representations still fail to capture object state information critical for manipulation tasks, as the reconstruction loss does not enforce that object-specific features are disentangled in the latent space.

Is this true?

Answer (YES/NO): NO